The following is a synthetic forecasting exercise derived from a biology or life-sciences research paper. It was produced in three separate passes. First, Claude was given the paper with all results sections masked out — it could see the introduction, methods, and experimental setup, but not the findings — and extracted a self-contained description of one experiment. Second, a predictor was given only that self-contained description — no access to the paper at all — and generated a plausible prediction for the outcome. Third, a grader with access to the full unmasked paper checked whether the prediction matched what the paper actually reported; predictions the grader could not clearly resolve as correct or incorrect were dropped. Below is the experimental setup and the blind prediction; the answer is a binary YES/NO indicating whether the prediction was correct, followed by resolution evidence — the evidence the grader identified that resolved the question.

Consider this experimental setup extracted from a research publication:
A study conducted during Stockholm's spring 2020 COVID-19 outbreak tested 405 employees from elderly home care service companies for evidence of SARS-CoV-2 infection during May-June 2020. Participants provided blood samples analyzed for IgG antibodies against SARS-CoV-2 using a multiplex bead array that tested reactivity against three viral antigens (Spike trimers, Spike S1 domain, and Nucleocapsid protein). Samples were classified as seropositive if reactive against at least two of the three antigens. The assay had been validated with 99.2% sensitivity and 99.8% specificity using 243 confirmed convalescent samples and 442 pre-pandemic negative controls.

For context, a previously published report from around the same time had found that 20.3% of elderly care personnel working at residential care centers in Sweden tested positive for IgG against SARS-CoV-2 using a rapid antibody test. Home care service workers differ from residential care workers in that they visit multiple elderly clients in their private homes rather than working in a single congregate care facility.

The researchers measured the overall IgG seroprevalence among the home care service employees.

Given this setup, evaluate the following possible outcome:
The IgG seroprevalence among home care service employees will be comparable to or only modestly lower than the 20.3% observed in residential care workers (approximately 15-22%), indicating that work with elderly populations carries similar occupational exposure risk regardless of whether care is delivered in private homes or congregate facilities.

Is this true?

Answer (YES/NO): YES